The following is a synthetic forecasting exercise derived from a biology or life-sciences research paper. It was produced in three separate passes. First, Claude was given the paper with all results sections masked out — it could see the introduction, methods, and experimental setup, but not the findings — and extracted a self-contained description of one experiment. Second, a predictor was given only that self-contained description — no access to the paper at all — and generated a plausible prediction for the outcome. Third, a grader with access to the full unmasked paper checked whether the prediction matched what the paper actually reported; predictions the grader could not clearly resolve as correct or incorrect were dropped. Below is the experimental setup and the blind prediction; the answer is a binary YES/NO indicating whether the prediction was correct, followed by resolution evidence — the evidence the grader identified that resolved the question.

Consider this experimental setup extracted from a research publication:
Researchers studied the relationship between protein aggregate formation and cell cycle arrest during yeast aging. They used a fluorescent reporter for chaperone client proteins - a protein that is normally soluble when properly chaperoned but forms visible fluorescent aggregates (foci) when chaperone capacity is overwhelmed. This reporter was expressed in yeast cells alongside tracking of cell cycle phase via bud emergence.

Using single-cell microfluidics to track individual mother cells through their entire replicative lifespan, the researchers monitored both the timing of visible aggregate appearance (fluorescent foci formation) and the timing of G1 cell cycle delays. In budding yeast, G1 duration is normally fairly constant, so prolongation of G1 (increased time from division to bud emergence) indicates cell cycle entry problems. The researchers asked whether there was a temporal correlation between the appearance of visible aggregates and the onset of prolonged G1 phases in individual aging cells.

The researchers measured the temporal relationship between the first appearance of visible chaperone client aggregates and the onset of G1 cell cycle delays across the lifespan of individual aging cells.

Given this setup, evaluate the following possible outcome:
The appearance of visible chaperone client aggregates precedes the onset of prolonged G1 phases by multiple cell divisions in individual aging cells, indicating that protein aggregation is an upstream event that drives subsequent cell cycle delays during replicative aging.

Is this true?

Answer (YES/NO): NO